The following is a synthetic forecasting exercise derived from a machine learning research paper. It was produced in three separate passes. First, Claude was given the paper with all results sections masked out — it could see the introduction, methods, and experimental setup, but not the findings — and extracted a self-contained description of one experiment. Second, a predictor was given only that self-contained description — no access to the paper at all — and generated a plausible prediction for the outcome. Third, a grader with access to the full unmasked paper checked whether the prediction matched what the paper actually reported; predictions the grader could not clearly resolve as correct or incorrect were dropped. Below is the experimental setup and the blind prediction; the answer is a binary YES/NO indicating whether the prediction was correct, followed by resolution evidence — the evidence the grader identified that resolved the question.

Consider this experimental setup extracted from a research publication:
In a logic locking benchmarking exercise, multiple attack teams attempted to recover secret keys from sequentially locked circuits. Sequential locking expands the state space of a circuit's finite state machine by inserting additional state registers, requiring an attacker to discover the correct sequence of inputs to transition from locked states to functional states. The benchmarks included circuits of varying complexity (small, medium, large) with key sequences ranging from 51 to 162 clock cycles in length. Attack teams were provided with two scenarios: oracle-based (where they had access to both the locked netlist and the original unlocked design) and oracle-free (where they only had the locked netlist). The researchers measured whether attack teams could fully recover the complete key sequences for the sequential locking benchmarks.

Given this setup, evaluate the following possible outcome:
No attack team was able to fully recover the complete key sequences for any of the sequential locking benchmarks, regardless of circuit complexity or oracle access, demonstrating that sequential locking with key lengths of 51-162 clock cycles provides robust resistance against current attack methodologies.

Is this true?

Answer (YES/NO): YES